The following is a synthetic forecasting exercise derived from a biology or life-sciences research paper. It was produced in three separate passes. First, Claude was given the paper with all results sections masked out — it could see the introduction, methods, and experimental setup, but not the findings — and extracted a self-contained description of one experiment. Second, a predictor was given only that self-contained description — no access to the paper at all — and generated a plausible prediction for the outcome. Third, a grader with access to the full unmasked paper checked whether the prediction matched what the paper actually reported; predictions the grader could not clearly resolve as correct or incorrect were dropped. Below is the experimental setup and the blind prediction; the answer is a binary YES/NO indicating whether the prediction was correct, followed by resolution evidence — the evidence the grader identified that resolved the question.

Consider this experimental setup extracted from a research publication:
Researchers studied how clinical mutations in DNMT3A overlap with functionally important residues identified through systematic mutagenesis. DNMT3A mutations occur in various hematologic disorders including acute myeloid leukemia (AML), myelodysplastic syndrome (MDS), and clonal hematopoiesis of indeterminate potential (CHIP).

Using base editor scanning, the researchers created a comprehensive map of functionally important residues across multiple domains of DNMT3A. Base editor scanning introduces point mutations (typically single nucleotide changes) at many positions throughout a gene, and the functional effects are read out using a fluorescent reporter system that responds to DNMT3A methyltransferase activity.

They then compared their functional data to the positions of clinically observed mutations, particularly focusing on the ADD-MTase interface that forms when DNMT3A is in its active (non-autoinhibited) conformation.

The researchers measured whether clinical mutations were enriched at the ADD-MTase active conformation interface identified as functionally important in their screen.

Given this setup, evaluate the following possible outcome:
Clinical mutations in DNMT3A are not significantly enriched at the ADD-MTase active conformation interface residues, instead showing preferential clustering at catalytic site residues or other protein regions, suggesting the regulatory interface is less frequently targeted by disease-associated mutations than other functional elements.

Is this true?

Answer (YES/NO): NO